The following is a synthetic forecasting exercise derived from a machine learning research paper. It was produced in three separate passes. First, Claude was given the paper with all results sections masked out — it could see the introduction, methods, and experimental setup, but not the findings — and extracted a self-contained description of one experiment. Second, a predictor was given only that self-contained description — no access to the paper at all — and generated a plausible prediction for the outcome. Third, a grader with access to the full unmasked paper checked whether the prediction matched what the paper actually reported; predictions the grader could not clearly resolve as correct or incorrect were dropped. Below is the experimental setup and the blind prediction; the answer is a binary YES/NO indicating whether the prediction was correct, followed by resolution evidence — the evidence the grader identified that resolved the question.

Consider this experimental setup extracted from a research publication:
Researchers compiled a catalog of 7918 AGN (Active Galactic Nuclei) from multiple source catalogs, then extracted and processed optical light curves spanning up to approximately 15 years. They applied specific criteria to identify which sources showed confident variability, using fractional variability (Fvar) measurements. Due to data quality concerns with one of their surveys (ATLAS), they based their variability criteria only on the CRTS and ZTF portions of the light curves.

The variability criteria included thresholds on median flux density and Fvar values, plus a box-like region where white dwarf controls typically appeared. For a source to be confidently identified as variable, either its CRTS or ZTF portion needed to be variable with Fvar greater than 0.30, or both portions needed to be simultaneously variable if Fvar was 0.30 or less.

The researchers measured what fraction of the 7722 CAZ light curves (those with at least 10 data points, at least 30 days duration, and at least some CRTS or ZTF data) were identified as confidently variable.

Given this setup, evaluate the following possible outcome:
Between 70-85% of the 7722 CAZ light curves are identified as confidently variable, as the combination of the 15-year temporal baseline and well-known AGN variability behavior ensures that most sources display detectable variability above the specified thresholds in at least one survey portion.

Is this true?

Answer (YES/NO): NO